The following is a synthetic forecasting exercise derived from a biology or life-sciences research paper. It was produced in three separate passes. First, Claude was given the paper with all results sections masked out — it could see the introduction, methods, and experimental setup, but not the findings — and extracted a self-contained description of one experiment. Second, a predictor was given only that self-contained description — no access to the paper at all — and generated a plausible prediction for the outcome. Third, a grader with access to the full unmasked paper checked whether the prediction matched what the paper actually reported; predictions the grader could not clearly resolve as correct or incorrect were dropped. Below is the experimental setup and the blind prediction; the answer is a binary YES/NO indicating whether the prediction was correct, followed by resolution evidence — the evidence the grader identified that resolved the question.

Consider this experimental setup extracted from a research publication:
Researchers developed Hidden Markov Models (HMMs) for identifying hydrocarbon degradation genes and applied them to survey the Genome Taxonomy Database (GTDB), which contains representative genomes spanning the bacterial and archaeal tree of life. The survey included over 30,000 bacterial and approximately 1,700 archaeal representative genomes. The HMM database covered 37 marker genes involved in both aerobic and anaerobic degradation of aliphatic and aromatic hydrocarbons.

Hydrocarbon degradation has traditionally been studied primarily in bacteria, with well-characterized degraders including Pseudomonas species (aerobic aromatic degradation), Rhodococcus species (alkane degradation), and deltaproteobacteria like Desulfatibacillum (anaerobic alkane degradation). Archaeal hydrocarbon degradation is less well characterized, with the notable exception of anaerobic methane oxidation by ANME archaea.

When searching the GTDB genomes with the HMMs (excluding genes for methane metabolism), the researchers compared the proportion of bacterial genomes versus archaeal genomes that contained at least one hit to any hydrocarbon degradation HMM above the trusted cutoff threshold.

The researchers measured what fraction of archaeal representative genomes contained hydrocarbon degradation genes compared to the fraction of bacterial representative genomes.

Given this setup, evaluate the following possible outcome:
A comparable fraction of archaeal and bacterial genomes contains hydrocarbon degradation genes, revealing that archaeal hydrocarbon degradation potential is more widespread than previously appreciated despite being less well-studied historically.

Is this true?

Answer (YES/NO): NO